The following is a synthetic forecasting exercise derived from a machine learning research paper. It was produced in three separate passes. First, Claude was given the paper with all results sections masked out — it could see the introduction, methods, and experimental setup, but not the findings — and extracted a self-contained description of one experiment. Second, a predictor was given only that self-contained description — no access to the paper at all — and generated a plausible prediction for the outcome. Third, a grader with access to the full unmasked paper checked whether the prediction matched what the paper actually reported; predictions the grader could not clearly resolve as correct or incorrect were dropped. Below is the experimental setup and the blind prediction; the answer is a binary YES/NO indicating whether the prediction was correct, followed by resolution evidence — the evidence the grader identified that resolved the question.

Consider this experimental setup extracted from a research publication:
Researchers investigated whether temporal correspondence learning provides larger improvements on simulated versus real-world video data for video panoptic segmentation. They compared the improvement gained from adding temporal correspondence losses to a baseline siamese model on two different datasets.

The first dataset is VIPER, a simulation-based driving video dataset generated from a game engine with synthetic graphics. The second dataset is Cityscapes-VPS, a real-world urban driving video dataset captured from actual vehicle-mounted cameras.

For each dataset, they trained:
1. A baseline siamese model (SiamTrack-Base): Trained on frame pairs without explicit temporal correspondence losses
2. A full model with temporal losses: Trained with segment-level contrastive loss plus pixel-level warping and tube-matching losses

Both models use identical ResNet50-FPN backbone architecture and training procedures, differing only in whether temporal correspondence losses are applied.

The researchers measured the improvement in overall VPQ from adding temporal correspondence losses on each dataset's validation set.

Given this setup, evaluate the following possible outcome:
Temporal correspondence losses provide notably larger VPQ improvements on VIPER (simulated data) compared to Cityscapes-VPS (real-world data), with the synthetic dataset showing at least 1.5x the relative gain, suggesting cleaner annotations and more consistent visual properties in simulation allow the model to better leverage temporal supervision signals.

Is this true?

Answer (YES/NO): YES